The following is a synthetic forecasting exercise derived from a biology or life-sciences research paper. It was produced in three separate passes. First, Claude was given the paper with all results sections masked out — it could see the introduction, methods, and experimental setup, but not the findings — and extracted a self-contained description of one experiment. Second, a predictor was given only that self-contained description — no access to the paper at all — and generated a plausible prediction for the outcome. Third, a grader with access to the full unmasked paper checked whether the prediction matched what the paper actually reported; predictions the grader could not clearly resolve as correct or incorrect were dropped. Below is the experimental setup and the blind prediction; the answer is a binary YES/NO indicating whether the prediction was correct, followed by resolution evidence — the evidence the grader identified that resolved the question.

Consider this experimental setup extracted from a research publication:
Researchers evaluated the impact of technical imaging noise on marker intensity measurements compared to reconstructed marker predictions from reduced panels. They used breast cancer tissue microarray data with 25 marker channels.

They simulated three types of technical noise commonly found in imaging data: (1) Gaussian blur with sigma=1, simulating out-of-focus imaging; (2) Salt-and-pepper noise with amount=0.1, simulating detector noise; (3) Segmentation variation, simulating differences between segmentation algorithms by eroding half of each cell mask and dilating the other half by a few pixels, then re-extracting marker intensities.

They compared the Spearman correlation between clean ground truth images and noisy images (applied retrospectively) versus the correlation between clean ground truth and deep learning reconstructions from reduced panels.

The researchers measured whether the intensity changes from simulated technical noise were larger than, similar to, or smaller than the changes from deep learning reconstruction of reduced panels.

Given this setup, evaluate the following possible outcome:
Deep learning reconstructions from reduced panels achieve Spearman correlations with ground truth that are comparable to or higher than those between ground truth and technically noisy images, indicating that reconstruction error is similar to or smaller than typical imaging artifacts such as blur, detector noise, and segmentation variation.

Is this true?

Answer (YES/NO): YES